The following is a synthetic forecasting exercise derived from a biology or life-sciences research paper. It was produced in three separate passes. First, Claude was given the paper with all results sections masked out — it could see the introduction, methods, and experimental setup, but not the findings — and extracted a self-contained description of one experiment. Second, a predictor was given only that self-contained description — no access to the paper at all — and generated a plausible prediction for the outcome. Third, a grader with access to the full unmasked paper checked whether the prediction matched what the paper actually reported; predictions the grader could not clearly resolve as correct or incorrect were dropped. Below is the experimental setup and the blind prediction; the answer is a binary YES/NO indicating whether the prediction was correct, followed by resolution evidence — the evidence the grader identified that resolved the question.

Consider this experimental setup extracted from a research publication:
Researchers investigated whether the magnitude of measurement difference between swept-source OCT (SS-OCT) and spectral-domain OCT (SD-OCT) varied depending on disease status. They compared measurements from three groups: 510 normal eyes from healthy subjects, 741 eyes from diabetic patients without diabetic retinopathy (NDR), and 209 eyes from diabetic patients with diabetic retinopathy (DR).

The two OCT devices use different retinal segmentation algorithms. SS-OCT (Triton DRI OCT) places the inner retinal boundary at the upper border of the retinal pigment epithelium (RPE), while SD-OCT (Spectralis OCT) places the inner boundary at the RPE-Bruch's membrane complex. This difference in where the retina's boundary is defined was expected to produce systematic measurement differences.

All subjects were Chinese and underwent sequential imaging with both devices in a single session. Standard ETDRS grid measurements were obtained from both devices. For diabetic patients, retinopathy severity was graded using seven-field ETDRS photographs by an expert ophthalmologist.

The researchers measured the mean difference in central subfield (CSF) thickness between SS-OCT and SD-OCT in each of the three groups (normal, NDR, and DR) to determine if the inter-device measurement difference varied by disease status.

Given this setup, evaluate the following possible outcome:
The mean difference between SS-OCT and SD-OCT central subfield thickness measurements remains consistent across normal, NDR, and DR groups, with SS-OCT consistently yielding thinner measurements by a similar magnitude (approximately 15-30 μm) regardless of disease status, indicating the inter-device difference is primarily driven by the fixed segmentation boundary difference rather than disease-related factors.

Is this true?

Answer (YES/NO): NO